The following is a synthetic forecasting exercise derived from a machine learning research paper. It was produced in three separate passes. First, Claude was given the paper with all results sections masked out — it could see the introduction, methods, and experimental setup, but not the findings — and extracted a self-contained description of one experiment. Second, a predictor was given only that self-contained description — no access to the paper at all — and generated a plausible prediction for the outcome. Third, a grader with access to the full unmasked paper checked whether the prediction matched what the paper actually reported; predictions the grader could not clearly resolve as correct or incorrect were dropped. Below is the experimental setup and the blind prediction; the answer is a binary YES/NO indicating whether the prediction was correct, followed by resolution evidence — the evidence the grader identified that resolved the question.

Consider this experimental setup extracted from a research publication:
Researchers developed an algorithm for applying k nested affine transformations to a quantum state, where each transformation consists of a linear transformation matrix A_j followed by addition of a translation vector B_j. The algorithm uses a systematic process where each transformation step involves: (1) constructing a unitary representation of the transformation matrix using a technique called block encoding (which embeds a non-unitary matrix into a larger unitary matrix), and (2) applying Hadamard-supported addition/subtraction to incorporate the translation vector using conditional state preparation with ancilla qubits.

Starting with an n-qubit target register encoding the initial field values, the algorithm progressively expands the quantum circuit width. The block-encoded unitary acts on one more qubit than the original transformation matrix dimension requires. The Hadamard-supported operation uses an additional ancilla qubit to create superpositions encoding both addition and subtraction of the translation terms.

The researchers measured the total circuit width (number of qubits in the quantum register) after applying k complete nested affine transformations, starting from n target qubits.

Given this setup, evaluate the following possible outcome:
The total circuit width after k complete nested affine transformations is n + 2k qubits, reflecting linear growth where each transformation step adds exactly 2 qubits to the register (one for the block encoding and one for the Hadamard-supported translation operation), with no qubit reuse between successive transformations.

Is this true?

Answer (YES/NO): YES